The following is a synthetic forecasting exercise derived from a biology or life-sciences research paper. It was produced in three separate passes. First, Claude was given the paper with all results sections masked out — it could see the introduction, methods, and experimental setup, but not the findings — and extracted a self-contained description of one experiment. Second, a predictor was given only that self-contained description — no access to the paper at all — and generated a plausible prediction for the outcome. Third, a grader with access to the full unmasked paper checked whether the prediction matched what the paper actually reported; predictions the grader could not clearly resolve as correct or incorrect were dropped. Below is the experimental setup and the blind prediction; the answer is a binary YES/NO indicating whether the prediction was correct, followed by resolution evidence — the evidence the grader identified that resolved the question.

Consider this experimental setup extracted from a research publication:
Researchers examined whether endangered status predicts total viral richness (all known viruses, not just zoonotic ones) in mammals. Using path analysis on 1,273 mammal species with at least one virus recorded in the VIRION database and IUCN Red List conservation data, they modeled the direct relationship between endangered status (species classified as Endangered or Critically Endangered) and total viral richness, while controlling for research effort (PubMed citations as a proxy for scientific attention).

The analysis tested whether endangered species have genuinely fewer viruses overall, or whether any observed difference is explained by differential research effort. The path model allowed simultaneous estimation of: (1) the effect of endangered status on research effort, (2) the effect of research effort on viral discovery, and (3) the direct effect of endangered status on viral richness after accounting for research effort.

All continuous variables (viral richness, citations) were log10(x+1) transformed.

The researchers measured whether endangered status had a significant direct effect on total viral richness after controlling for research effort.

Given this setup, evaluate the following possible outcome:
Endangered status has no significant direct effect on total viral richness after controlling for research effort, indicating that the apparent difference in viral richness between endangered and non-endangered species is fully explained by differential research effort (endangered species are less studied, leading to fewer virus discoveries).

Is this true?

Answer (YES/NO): NO